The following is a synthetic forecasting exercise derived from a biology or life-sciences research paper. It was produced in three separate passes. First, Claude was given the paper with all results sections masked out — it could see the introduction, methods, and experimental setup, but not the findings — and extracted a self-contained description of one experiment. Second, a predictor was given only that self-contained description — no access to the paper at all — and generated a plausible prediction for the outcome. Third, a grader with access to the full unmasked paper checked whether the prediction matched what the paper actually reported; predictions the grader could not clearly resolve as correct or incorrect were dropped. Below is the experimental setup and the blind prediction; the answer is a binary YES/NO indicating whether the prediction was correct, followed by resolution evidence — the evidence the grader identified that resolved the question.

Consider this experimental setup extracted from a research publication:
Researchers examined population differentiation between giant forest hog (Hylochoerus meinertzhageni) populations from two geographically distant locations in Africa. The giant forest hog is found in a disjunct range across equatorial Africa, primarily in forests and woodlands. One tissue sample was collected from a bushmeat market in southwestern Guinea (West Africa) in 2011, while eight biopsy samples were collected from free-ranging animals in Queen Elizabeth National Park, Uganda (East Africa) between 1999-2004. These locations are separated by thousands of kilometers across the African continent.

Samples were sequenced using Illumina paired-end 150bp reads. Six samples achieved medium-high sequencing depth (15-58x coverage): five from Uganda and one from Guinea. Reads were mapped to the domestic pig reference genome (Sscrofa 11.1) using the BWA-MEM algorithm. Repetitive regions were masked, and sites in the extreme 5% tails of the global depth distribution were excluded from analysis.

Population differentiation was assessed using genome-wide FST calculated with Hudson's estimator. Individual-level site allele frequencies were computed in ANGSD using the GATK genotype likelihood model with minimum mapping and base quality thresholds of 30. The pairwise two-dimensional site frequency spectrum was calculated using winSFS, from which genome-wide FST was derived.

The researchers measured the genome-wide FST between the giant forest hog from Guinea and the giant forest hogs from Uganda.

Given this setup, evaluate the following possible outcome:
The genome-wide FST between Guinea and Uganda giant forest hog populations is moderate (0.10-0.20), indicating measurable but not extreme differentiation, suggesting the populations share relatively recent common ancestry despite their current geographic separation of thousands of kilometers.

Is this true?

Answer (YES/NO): NO